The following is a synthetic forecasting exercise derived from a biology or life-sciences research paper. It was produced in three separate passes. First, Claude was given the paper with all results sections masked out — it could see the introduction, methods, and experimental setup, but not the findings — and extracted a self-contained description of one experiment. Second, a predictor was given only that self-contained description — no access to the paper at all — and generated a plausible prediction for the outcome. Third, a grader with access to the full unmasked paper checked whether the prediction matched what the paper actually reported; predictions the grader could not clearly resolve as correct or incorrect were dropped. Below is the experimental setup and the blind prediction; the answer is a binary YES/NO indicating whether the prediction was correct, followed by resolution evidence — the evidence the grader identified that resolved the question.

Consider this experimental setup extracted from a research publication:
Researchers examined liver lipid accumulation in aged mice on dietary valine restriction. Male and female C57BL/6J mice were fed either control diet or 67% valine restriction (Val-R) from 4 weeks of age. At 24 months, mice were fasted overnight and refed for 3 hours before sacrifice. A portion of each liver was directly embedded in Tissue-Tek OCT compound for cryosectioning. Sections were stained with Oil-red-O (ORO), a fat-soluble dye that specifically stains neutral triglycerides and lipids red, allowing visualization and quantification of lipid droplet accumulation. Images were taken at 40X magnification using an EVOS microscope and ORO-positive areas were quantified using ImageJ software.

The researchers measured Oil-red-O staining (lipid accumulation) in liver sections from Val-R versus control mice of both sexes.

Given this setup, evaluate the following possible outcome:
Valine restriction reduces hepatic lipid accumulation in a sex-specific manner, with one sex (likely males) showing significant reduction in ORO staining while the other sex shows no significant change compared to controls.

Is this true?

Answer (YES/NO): NO